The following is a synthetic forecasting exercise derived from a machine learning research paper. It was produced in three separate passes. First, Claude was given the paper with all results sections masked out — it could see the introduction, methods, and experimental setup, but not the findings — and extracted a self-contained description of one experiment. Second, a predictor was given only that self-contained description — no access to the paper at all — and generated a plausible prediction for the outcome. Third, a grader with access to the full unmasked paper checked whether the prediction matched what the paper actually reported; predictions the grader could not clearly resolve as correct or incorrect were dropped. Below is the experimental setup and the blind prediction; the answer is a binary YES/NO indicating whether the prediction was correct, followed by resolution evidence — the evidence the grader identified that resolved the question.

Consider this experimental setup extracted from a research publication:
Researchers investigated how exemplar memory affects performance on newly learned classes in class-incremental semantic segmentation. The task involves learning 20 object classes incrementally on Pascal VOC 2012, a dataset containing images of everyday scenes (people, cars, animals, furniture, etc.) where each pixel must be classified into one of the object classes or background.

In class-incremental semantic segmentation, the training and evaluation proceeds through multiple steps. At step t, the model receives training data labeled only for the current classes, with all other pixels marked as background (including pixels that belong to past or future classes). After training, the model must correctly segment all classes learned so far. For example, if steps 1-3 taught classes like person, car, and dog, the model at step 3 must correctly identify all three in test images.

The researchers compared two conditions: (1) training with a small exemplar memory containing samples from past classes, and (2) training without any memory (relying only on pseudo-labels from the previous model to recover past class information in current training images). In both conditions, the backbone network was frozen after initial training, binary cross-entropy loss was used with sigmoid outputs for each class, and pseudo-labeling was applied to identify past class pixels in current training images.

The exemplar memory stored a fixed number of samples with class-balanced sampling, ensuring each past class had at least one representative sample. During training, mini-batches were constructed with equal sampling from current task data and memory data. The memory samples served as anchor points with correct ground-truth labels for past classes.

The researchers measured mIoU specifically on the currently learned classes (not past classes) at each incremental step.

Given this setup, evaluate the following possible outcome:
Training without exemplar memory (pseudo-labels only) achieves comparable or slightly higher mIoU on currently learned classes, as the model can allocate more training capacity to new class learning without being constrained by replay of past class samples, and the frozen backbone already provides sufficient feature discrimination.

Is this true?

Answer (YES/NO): NO